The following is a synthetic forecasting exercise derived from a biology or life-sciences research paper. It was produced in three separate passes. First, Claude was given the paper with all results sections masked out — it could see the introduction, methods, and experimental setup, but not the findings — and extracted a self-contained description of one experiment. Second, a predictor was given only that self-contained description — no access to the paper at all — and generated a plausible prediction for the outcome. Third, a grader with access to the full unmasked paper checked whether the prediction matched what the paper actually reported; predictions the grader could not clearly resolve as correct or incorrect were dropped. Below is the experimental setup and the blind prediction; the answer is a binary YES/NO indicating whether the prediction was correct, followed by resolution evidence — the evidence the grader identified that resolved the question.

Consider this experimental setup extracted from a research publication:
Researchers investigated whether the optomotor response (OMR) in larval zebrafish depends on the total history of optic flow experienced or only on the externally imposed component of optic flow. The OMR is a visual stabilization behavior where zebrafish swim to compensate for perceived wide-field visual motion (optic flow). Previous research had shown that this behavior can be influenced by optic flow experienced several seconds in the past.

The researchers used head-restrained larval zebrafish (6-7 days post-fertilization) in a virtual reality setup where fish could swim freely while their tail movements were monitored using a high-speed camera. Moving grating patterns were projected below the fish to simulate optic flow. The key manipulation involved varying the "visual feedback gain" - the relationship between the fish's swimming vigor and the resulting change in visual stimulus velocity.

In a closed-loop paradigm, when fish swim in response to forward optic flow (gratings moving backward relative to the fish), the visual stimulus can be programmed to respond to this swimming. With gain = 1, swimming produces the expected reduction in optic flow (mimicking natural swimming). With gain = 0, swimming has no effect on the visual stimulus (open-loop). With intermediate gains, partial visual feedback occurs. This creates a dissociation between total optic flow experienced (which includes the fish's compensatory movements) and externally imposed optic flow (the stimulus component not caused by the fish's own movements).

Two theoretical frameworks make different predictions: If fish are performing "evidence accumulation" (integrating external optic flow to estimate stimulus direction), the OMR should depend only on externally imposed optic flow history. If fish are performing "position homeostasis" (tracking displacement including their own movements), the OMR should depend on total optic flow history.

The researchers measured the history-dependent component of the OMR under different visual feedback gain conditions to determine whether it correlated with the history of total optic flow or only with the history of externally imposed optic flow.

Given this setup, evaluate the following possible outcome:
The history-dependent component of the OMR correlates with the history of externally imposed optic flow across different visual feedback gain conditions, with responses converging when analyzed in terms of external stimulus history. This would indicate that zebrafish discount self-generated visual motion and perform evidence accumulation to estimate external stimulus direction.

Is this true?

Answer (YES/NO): YES